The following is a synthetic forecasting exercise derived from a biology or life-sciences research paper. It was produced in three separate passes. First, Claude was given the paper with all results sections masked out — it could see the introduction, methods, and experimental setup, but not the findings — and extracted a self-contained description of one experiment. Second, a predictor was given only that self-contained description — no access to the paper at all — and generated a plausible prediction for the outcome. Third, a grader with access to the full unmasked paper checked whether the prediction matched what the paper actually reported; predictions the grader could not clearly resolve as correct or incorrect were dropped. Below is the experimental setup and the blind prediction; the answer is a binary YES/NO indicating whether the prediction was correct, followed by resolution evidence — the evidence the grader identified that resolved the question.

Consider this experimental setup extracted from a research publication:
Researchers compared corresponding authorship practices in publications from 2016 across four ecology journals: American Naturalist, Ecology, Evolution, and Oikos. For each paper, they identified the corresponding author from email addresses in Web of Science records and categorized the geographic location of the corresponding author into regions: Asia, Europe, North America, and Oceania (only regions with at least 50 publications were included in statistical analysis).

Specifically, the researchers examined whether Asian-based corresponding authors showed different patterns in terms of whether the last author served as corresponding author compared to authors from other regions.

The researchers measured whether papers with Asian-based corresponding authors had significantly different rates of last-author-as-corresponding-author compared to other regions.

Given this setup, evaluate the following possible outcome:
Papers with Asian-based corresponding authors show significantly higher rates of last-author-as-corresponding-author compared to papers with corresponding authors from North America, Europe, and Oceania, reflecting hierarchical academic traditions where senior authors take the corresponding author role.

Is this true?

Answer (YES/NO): YES